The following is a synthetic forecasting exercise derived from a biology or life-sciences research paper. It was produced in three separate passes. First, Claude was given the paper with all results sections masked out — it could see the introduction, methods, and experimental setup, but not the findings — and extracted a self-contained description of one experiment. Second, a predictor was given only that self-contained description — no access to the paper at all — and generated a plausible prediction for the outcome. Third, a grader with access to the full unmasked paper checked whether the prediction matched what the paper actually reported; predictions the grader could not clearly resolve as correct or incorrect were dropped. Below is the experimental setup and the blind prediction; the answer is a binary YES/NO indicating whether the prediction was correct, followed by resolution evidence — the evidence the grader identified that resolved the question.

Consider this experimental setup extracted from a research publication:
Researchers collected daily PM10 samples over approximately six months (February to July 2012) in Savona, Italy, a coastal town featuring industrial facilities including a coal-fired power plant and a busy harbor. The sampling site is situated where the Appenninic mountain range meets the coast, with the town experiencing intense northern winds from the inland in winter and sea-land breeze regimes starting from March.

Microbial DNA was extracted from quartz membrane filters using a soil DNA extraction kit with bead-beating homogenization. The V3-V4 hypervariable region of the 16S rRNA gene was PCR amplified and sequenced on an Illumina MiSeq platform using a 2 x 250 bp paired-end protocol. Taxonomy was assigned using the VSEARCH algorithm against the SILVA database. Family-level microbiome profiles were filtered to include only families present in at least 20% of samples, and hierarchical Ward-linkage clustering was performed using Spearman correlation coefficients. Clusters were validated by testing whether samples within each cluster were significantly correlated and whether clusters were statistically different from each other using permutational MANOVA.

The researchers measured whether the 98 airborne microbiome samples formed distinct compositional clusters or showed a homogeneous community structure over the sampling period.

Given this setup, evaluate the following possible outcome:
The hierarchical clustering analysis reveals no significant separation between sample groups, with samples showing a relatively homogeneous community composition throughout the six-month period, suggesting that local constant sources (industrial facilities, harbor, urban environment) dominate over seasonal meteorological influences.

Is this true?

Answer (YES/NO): NO